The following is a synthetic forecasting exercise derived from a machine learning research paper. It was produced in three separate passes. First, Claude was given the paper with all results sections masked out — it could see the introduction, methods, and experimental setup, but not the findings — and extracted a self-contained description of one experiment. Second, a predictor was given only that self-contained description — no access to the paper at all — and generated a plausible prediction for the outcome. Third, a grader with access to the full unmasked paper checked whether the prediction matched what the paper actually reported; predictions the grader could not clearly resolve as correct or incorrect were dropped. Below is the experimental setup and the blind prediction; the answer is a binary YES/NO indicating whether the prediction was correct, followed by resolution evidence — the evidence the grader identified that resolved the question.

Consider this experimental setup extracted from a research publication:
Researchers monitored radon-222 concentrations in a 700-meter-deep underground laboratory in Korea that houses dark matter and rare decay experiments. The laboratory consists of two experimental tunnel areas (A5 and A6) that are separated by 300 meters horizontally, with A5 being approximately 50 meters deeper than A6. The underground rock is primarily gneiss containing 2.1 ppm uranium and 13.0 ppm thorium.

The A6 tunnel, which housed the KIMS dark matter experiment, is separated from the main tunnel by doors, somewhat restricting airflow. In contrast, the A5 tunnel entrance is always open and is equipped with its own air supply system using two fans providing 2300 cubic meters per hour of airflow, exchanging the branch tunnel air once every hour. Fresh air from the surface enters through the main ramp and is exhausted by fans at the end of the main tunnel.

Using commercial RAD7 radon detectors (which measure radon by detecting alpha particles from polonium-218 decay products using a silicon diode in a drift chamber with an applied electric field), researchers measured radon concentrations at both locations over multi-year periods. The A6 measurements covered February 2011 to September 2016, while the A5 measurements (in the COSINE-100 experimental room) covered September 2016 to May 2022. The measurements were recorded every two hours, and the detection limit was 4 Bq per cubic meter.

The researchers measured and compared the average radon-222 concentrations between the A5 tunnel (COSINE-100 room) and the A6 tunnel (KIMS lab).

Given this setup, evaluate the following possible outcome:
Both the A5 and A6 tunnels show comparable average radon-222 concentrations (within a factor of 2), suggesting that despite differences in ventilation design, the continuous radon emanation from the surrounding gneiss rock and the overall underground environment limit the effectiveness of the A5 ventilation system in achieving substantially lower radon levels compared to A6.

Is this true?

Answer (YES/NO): YES